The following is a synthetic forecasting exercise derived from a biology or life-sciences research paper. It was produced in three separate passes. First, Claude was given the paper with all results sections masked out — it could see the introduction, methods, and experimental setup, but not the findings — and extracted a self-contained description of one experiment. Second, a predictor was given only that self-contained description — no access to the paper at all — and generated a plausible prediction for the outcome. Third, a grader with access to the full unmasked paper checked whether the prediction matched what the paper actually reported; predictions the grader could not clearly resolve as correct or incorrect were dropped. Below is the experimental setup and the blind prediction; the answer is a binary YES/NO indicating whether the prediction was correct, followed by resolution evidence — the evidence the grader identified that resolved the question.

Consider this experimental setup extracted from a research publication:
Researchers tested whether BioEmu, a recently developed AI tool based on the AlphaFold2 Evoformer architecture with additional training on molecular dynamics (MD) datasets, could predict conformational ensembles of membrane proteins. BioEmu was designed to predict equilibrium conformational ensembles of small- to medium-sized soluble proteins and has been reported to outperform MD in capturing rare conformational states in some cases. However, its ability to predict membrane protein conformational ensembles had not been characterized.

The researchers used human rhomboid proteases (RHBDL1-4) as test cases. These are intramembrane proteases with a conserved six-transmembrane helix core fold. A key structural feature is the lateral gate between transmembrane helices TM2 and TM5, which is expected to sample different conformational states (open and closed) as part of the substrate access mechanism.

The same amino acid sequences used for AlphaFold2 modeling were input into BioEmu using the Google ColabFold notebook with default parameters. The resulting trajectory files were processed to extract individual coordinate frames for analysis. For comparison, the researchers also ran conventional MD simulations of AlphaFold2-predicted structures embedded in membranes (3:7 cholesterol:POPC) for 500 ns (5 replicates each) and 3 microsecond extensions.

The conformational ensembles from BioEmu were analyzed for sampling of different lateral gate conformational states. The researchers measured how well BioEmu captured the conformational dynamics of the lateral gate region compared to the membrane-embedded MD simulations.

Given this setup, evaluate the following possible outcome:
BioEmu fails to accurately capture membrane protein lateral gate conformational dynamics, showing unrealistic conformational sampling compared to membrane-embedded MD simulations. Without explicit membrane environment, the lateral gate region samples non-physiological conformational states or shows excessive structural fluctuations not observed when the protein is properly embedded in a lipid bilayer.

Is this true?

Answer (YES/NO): NO